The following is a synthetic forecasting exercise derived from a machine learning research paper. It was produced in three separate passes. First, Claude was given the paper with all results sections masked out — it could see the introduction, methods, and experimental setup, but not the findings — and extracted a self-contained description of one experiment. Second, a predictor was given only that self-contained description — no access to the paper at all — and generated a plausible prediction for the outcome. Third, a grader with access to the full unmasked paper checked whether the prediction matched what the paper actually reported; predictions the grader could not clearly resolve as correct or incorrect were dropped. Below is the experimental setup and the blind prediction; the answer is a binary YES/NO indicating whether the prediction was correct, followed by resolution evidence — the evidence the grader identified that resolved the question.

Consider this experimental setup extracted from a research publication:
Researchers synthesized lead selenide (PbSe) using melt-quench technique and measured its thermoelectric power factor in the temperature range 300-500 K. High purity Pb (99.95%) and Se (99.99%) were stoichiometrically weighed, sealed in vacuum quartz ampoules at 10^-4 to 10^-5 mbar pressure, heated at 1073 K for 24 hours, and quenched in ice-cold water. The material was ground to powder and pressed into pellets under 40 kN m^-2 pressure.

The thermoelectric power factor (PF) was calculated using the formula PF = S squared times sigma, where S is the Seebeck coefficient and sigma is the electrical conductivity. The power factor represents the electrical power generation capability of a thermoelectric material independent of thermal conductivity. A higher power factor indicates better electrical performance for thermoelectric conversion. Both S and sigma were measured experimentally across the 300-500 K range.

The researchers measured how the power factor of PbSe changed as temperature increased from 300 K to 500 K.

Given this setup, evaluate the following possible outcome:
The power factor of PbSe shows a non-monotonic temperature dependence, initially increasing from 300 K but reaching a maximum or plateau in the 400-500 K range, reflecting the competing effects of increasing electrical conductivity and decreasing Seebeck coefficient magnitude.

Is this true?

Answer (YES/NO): NO